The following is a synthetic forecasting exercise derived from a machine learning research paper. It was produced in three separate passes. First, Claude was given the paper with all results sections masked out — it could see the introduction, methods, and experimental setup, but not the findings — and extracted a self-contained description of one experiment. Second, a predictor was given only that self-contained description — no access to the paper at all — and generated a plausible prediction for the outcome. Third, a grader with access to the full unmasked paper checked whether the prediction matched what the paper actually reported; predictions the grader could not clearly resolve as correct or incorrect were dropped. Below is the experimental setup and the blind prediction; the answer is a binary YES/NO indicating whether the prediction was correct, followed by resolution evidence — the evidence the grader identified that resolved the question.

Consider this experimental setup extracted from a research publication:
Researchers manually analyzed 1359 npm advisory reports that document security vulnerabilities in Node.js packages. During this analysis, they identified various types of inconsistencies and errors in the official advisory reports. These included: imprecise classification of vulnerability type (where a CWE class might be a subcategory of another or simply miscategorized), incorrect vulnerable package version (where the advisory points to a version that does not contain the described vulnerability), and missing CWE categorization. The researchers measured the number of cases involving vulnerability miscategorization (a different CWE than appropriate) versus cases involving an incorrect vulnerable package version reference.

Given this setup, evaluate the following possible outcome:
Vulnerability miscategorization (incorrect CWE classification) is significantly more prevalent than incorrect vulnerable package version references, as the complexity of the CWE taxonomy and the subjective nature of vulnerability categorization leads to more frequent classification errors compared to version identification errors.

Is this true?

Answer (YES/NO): YES